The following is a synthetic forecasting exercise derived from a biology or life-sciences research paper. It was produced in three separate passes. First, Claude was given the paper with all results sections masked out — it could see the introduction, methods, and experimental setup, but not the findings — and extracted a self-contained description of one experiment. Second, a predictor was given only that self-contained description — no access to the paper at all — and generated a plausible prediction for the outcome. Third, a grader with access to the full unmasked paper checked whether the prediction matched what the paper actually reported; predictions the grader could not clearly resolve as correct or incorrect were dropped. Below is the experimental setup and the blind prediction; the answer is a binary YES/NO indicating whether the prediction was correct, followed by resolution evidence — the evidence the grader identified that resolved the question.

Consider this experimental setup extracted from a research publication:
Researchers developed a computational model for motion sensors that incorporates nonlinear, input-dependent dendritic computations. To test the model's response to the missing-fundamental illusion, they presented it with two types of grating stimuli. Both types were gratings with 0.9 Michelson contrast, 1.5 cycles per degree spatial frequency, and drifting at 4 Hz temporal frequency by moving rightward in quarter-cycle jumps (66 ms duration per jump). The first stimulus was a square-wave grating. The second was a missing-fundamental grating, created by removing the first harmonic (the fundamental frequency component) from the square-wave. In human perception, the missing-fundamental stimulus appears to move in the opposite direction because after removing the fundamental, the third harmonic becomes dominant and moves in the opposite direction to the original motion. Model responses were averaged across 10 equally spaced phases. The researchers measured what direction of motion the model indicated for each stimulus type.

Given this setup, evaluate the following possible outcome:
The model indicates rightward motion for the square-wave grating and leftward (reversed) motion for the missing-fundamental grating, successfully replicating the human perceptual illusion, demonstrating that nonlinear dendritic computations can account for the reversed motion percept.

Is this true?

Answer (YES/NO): YES